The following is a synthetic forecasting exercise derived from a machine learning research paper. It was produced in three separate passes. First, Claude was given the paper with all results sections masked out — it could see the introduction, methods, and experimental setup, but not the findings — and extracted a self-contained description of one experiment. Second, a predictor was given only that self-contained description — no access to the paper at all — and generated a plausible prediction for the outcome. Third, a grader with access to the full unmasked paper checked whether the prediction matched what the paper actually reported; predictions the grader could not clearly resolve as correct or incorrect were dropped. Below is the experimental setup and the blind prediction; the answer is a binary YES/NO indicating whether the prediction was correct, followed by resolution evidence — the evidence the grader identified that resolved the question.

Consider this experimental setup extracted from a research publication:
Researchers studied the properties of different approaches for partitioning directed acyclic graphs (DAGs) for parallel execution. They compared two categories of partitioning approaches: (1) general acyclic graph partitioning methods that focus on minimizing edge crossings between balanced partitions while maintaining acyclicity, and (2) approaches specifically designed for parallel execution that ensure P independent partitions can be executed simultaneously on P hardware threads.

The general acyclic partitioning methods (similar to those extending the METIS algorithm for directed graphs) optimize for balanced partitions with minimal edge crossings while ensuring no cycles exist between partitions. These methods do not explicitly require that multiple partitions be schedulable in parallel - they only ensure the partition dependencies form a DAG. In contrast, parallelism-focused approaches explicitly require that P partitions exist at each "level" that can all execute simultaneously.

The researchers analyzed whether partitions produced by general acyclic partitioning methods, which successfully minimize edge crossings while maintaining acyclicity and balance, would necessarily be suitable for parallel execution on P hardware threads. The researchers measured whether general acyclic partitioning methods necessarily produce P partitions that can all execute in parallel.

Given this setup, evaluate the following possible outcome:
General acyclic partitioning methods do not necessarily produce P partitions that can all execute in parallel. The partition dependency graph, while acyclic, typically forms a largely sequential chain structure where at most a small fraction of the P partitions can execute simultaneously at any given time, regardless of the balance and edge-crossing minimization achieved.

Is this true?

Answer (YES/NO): YES